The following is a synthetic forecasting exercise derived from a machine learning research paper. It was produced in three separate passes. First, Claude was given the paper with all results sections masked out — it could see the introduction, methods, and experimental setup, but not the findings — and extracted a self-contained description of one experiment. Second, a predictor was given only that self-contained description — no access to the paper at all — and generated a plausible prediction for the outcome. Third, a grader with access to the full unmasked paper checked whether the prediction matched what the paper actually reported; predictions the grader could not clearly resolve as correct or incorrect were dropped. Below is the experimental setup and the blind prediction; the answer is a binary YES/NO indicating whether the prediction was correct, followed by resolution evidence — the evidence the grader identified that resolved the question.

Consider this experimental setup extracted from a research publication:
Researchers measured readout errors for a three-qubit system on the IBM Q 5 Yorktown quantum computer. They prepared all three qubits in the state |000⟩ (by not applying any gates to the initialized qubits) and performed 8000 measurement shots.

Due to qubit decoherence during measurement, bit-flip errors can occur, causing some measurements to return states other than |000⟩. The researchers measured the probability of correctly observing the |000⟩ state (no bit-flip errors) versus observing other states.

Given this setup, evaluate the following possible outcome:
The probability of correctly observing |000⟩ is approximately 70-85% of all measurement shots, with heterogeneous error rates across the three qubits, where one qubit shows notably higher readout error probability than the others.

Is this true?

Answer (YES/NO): YES